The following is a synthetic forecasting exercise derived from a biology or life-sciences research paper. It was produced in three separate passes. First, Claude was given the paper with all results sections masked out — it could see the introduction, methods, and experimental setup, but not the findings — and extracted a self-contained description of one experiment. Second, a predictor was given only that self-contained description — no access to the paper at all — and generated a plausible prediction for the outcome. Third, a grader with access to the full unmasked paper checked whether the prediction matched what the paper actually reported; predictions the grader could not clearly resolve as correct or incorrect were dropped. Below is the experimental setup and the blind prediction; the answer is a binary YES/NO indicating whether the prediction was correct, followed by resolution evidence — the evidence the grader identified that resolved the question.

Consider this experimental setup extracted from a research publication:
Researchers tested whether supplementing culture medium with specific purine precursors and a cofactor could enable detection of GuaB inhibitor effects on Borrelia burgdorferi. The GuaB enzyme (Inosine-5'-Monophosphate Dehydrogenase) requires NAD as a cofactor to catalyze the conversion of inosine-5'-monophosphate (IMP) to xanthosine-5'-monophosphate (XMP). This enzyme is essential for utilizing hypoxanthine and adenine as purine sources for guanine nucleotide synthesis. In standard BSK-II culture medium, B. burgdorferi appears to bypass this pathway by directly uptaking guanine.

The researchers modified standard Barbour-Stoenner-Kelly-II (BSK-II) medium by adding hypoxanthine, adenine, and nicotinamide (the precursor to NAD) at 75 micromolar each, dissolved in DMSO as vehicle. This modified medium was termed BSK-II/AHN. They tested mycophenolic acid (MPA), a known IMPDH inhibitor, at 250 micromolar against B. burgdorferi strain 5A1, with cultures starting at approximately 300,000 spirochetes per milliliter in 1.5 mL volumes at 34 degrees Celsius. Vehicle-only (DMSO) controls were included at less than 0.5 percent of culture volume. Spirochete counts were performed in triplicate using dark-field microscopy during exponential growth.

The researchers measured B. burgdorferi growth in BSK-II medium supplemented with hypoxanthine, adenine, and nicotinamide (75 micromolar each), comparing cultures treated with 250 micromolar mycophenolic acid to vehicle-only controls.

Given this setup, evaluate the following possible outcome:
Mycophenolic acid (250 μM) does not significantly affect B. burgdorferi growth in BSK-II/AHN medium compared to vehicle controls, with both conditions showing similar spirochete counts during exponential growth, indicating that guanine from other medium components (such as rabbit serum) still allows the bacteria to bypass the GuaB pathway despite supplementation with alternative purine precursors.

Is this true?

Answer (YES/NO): NO